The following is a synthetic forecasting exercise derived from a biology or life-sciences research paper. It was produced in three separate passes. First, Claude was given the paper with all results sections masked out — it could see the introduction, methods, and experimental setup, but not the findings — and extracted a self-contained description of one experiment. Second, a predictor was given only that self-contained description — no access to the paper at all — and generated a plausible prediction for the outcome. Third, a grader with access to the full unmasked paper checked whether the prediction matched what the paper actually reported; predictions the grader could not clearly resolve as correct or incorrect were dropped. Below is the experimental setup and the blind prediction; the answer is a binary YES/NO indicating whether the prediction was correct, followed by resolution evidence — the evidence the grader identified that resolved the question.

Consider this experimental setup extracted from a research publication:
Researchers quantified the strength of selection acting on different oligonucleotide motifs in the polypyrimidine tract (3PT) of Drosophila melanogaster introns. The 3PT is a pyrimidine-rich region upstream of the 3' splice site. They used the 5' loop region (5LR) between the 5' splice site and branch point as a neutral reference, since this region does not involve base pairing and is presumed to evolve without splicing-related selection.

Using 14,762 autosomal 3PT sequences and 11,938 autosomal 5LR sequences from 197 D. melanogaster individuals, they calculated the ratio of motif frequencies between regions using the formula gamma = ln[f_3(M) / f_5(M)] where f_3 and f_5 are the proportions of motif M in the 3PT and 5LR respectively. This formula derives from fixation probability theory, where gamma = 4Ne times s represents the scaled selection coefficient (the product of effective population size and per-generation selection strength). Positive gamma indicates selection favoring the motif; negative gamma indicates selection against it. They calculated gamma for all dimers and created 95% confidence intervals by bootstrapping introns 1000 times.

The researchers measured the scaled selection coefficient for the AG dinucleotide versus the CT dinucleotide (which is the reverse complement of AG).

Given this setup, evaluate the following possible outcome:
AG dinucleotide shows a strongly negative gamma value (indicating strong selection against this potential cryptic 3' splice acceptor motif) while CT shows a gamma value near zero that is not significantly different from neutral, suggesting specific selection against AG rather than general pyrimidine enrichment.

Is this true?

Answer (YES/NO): NO